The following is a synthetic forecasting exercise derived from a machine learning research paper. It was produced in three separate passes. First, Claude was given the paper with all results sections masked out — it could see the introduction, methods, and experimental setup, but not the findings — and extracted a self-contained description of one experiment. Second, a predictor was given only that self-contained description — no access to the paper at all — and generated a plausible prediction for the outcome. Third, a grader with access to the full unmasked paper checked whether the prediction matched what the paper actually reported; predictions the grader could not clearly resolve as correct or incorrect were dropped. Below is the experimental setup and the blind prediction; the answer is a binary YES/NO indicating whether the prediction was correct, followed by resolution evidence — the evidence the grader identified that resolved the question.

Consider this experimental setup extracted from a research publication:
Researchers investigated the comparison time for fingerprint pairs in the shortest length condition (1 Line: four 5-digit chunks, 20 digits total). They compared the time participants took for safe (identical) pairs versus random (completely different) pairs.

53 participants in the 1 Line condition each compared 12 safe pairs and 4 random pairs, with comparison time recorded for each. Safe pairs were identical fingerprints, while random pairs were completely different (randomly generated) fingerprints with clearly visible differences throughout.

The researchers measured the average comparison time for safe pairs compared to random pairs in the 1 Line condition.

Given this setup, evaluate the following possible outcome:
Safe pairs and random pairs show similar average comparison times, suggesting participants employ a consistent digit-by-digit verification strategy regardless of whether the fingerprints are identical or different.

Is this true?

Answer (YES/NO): NO